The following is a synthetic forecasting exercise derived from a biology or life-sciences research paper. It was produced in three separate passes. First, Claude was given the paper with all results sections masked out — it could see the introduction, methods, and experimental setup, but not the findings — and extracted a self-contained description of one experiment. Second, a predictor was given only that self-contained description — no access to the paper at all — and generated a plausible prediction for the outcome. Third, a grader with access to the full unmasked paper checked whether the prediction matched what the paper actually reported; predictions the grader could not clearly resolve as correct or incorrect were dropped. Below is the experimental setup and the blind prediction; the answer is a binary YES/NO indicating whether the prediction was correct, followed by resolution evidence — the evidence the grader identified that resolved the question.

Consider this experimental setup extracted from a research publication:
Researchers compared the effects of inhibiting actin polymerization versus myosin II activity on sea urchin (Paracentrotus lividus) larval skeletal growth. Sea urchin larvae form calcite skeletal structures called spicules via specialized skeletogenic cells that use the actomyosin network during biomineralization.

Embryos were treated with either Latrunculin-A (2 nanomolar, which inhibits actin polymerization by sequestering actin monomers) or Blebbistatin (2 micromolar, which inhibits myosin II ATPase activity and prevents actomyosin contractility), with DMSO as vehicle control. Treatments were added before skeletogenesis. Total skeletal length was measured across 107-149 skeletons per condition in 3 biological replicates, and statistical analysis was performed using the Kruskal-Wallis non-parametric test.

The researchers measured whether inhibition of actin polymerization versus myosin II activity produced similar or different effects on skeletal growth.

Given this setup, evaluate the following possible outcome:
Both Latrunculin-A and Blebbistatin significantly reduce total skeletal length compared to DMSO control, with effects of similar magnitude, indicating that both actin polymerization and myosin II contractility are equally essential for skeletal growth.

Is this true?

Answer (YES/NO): NO